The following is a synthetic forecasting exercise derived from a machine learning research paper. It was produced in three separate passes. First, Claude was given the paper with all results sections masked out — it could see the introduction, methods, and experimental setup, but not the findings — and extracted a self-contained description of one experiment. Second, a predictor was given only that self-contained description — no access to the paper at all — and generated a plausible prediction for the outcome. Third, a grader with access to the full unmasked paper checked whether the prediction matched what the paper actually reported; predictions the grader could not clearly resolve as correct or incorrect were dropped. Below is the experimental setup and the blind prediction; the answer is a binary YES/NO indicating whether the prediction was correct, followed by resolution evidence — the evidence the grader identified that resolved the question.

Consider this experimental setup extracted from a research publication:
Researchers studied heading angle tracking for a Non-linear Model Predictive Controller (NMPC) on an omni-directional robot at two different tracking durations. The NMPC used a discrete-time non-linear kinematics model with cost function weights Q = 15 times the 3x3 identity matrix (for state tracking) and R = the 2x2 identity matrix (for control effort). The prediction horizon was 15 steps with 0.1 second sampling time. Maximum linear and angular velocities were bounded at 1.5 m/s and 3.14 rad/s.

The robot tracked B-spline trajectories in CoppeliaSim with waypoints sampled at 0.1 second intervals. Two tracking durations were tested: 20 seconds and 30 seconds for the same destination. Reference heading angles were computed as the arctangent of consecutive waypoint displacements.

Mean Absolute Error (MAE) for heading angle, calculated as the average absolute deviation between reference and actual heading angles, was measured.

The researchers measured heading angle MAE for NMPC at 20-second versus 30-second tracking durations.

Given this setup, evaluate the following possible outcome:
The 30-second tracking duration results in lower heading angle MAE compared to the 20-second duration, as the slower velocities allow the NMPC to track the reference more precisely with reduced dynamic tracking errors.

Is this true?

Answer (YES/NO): YES